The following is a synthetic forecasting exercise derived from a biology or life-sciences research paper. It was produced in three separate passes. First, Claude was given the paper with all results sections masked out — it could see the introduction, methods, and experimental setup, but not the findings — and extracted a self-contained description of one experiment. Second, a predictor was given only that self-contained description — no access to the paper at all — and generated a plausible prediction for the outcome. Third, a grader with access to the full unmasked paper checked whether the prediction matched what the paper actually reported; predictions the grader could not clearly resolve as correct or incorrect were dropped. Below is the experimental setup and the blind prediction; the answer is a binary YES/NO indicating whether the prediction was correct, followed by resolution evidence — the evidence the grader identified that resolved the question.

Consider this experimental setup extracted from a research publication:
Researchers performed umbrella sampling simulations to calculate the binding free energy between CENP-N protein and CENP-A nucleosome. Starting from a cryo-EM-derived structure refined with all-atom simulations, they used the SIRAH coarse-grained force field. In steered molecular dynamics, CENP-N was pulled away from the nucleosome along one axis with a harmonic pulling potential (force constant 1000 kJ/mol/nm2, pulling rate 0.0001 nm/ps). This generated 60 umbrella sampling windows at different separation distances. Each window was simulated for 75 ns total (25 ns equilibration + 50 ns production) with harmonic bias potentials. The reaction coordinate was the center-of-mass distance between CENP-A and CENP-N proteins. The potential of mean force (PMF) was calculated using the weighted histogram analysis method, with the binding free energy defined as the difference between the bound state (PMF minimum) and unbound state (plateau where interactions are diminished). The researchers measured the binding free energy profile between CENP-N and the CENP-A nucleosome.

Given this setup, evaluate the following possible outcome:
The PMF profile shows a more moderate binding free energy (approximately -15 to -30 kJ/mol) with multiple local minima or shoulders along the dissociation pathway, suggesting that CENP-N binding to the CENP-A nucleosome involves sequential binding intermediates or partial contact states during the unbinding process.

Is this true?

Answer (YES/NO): NO